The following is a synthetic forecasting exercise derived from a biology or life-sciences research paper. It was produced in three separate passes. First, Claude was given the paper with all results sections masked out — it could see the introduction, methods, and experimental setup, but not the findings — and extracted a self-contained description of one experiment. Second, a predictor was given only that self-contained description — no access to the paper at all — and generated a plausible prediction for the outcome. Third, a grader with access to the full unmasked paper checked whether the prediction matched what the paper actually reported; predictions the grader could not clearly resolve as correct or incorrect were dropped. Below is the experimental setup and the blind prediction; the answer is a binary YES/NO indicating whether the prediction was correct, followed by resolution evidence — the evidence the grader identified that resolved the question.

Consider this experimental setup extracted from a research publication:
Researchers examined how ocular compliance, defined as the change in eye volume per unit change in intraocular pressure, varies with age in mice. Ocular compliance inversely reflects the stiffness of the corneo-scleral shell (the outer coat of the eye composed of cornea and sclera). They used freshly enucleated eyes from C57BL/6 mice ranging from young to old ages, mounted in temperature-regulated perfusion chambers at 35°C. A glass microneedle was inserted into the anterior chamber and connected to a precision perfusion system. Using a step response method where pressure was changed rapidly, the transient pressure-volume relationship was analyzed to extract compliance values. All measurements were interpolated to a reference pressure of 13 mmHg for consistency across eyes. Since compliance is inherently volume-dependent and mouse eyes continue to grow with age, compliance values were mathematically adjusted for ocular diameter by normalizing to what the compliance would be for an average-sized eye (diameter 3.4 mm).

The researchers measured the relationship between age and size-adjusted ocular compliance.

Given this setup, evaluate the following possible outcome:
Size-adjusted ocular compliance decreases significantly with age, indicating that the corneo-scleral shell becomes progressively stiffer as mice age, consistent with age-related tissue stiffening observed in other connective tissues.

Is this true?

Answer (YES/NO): YES